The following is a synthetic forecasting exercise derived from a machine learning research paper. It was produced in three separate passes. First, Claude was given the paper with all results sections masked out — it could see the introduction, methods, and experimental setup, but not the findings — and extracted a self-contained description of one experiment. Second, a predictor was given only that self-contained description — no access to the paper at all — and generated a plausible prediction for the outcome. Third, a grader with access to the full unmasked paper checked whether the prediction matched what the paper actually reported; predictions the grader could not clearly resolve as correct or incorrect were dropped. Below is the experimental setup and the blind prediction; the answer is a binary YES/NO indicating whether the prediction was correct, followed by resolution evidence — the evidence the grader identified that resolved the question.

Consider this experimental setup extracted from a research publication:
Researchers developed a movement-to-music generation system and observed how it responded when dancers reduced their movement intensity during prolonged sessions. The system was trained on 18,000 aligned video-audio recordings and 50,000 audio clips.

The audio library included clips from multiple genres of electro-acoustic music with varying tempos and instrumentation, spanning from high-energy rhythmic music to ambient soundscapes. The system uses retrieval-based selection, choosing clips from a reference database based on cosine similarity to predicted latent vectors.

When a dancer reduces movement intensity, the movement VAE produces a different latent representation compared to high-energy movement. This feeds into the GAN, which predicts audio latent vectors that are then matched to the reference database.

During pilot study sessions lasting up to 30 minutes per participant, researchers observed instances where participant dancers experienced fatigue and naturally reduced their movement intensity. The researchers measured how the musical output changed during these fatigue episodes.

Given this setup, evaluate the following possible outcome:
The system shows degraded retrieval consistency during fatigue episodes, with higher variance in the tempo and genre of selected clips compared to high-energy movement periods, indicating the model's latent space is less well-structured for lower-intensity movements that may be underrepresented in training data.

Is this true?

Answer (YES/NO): NO